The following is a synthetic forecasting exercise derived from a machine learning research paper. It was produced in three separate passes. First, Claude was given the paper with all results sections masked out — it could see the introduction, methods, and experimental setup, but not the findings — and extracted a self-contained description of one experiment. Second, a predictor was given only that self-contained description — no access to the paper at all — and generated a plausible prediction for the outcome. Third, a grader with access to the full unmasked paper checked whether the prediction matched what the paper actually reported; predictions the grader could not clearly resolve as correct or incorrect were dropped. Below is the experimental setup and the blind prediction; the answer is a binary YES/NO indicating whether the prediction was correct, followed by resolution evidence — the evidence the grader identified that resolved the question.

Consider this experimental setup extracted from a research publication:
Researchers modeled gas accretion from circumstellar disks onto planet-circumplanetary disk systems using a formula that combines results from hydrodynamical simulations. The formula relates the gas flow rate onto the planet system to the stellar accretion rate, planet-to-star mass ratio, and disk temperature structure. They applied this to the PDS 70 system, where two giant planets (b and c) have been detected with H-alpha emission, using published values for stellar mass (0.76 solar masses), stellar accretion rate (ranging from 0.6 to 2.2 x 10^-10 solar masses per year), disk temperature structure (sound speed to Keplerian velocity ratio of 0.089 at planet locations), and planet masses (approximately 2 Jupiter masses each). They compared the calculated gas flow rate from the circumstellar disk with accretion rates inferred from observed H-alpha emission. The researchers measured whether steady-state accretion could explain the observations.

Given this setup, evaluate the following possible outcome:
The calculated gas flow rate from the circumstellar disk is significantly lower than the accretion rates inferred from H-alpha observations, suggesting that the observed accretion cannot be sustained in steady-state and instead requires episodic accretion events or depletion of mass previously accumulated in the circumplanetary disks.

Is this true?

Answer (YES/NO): NO